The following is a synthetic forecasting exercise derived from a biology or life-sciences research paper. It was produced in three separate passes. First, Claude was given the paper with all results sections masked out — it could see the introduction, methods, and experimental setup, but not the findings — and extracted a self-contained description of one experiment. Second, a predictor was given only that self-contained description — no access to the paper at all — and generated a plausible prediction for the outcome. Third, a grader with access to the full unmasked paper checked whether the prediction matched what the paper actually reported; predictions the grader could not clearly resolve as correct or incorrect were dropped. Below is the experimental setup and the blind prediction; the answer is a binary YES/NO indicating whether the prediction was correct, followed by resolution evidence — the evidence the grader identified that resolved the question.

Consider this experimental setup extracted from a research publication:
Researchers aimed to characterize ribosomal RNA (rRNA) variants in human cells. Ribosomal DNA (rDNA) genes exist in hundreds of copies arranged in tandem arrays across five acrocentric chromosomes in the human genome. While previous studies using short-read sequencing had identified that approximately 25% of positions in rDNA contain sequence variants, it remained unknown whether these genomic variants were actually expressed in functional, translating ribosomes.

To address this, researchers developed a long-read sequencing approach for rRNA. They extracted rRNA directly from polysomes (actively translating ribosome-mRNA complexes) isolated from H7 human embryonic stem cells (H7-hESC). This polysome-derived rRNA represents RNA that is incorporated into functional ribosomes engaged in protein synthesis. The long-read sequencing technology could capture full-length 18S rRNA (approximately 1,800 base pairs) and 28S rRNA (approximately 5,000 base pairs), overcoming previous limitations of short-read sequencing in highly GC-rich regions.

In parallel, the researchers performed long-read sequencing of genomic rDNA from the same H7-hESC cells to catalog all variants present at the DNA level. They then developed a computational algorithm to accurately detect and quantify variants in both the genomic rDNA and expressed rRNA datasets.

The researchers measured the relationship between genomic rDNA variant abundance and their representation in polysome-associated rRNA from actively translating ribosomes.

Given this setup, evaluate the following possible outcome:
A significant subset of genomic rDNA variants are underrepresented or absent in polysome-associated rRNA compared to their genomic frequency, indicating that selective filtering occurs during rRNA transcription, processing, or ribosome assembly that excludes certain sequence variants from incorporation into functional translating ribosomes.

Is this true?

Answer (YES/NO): NO